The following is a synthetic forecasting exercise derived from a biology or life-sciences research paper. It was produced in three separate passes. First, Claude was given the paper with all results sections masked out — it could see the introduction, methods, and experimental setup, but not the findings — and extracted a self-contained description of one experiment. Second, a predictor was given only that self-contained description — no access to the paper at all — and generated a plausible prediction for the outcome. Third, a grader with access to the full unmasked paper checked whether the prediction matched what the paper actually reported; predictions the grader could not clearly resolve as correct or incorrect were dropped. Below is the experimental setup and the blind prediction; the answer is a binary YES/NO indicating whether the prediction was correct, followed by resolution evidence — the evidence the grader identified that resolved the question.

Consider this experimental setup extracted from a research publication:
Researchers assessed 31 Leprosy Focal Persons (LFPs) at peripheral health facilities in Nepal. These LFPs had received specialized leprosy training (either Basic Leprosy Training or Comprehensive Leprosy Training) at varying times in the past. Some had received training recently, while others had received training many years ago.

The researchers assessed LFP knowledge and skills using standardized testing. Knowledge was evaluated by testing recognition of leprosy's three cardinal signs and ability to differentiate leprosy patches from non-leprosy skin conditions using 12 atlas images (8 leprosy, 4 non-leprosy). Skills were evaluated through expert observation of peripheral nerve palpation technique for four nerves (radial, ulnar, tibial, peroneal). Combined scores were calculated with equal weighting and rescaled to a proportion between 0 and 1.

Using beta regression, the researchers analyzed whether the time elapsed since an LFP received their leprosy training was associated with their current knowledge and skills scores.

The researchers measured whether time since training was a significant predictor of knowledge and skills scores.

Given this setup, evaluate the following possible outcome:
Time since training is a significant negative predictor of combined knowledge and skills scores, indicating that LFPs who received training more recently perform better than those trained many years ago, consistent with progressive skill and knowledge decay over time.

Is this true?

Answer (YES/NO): NO